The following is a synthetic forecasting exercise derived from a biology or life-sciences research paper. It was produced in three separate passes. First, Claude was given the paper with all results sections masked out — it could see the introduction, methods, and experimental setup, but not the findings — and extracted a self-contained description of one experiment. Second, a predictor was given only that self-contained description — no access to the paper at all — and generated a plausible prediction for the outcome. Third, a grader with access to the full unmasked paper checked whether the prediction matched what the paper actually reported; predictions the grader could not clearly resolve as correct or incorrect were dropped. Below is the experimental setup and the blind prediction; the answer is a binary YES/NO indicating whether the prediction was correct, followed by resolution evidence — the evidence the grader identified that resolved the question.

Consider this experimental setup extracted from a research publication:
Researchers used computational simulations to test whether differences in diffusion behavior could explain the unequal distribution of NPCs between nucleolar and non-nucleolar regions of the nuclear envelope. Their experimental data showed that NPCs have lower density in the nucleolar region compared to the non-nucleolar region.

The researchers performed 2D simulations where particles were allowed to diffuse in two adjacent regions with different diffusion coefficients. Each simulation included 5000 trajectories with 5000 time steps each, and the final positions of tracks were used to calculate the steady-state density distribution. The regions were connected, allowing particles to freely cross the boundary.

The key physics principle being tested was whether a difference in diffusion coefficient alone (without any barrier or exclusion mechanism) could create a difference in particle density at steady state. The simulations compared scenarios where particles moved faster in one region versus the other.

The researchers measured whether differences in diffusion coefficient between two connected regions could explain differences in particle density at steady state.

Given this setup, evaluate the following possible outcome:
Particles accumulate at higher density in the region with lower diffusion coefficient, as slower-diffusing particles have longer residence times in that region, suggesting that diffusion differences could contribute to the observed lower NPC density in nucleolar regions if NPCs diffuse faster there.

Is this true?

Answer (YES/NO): YES